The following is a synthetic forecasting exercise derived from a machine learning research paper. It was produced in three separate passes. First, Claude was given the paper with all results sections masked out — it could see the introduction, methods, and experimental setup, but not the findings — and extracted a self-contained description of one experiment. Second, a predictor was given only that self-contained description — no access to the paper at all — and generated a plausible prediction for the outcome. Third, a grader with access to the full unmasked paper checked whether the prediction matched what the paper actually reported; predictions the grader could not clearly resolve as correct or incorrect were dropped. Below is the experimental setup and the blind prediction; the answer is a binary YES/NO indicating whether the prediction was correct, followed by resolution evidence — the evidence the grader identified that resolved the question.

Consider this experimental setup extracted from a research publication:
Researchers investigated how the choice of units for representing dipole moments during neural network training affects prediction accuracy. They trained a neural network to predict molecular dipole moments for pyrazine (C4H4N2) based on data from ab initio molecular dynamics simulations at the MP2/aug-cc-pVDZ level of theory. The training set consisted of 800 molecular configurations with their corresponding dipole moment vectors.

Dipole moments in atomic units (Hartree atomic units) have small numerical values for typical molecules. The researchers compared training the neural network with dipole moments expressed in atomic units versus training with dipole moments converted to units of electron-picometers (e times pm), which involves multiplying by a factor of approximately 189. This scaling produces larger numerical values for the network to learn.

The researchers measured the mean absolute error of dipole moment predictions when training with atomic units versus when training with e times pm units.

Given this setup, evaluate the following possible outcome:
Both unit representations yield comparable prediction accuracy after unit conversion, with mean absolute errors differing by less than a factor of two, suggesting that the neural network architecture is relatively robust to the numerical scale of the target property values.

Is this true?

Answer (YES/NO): YES